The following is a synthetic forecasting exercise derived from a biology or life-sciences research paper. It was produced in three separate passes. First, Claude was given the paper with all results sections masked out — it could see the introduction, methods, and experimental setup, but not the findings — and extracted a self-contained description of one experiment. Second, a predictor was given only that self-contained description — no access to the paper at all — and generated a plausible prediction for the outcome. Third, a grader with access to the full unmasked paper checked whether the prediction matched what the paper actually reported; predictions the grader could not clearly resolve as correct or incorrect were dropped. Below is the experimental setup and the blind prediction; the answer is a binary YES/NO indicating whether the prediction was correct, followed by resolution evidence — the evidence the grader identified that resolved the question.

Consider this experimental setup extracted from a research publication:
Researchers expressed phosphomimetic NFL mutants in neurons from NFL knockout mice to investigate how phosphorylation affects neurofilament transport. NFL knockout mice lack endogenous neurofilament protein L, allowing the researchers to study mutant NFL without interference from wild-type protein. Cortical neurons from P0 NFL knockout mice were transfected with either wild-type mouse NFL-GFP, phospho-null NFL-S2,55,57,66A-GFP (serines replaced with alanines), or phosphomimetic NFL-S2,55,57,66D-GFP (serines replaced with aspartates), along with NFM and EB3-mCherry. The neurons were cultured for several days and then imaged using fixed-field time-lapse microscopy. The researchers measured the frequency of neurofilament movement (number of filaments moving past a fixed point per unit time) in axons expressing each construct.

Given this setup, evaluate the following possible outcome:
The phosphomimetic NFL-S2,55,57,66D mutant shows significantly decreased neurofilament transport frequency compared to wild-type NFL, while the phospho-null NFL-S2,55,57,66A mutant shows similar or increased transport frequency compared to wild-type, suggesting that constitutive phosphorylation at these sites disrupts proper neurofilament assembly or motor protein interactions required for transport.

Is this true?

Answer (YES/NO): NO